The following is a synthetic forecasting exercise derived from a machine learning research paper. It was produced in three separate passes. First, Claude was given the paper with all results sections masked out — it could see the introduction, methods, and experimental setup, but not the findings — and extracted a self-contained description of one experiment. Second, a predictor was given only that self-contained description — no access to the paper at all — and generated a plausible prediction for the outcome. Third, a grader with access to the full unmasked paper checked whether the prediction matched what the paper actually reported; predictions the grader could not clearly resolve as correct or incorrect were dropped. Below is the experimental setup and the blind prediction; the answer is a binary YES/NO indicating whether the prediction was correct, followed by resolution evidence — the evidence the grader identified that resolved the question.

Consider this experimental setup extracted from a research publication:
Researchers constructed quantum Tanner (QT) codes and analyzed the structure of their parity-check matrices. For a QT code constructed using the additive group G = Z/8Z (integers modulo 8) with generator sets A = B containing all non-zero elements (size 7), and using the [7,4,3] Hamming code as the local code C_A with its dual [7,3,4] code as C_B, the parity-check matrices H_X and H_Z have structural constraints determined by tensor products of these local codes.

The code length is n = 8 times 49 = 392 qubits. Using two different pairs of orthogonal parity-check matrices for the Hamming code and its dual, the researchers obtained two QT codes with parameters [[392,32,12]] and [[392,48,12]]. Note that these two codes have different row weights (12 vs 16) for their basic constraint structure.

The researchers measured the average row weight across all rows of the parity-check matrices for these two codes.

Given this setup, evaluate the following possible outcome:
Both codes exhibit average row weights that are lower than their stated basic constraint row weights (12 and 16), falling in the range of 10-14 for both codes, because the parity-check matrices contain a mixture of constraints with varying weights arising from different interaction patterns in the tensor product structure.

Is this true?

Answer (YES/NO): NO